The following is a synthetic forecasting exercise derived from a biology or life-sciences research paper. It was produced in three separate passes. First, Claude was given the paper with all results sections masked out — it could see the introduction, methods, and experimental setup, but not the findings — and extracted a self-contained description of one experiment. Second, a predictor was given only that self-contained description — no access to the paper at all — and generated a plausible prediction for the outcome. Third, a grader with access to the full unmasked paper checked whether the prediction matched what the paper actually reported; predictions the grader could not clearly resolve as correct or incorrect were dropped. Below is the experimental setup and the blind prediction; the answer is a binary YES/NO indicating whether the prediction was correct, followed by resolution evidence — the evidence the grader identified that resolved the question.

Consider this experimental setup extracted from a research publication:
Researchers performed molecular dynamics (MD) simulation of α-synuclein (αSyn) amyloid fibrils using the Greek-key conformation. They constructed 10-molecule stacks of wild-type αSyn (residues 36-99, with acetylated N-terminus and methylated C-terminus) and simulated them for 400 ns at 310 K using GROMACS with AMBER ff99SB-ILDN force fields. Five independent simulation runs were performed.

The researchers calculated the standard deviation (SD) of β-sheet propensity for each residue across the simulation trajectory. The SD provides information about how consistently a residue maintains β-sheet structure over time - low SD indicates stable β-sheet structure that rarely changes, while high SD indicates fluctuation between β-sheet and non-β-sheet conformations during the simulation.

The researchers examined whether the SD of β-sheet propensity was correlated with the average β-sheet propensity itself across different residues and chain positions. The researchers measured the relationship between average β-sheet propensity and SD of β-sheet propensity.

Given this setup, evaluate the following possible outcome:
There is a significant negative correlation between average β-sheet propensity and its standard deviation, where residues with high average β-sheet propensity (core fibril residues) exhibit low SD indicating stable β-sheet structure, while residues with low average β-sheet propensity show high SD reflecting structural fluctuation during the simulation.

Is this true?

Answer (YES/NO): YES